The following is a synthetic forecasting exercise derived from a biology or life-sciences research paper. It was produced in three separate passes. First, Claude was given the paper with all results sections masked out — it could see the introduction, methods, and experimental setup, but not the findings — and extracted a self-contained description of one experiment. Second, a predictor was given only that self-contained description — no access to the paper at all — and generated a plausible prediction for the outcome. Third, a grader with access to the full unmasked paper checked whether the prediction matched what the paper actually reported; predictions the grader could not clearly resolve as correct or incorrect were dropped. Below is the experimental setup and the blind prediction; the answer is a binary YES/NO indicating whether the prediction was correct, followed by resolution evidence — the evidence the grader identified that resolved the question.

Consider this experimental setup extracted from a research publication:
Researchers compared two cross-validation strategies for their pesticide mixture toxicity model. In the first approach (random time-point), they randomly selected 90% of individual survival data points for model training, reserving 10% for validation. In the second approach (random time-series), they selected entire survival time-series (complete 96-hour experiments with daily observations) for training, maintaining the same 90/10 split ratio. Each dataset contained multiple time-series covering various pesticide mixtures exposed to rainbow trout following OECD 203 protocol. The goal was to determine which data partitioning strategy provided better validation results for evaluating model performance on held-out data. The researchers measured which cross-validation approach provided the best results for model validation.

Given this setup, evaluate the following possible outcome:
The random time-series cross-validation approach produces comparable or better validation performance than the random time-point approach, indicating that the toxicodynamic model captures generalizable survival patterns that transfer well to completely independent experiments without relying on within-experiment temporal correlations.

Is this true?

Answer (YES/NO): YES